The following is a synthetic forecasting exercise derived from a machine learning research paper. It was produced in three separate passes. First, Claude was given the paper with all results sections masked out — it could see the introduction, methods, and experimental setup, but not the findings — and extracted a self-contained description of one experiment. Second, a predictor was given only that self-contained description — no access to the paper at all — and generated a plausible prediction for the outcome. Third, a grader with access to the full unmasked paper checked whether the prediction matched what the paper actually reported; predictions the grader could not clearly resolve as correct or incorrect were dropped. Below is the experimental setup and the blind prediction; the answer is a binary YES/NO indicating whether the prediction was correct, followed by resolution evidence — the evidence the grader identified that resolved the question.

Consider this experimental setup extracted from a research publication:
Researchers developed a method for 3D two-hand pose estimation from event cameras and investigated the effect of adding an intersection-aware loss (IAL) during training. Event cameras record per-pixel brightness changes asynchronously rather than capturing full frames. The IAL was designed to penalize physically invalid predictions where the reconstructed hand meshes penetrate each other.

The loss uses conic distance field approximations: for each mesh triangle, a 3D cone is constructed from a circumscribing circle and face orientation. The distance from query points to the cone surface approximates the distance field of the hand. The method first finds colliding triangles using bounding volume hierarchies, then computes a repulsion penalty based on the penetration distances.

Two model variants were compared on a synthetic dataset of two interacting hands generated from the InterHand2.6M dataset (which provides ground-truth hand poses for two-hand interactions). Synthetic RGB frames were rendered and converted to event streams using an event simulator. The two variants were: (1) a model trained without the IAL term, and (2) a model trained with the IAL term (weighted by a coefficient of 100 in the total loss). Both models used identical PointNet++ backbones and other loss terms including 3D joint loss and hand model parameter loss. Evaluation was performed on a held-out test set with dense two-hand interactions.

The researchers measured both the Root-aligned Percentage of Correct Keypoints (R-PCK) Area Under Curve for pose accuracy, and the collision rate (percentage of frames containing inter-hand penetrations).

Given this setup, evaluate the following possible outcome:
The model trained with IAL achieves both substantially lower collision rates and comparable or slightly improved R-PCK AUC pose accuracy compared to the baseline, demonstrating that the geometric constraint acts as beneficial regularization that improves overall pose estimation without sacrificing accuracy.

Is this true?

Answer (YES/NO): NO